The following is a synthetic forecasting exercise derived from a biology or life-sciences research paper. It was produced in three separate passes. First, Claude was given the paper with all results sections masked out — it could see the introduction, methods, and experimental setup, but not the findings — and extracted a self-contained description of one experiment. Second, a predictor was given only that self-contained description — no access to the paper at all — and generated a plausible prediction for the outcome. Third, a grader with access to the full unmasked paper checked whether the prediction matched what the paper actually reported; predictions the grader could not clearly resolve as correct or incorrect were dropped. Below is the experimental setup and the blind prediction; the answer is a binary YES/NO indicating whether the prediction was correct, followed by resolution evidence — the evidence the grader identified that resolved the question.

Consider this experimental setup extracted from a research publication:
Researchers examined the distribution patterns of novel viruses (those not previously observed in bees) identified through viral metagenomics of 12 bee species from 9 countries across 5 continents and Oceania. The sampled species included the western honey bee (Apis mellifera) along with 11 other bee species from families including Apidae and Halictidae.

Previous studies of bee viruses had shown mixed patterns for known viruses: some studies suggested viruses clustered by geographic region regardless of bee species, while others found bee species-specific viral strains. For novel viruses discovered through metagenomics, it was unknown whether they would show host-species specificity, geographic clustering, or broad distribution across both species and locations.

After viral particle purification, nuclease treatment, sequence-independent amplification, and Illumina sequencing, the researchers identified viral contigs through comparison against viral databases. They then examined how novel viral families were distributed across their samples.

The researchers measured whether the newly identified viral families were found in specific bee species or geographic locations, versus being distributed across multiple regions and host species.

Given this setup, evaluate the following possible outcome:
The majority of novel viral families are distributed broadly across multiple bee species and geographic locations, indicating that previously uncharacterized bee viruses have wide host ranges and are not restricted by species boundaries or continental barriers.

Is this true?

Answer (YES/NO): YES